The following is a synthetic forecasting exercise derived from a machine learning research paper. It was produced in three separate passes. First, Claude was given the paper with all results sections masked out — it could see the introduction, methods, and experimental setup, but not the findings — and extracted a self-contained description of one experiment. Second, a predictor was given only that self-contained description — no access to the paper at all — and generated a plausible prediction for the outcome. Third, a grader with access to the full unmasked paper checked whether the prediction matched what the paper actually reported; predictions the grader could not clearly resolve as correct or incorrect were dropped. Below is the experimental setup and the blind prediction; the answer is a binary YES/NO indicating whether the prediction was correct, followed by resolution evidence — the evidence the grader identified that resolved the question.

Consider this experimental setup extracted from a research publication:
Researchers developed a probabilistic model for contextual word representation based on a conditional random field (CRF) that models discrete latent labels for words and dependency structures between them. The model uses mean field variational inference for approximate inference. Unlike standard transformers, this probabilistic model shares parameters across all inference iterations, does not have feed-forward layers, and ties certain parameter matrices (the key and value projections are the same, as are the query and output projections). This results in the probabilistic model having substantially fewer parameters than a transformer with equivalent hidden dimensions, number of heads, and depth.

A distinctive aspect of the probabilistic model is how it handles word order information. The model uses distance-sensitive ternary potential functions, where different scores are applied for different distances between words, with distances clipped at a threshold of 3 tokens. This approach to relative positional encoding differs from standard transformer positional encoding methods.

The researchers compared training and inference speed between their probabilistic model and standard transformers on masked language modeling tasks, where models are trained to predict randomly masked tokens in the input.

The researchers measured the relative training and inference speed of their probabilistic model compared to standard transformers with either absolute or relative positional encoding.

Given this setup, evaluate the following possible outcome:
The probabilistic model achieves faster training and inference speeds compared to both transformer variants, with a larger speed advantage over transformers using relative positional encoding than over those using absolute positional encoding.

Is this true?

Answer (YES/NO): NO